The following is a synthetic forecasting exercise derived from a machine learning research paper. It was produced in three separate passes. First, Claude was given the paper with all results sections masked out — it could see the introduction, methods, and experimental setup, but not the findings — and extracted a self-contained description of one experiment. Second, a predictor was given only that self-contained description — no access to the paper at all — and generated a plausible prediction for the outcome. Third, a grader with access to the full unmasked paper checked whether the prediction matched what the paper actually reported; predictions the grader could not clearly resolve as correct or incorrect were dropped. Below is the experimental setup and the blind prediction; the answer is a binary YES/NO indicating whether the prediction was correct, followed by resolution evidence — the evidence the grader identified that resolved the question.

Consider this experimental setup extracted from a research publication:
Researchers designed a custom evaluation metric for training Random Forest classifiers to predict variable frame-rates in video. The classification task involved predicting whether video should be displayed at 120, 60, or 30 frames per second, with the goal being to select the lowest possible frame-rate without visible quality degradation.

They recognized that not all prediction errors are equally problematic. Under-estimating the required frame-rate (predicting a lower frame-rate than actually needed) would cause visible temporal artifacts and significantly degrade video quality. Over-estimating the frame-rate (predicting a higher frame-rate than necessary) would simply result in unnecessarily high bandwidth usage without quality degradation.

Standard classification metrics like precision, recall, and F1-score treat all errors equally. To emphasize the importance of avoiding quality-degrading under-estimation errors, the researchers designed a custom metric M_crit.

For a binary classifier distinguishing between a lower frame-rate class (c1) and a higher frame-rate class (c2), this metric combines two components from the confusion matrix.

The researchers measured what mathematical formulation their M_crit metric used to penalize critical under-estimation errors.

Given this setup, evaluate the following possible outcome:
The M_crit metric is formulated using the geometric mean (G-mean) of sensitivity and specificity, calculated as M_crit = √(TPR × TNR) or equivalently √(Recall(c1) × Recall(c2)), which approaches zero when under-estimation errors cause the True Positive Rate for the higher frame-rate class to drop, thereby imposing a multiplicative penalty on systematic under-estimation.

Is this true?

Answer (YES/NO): NO